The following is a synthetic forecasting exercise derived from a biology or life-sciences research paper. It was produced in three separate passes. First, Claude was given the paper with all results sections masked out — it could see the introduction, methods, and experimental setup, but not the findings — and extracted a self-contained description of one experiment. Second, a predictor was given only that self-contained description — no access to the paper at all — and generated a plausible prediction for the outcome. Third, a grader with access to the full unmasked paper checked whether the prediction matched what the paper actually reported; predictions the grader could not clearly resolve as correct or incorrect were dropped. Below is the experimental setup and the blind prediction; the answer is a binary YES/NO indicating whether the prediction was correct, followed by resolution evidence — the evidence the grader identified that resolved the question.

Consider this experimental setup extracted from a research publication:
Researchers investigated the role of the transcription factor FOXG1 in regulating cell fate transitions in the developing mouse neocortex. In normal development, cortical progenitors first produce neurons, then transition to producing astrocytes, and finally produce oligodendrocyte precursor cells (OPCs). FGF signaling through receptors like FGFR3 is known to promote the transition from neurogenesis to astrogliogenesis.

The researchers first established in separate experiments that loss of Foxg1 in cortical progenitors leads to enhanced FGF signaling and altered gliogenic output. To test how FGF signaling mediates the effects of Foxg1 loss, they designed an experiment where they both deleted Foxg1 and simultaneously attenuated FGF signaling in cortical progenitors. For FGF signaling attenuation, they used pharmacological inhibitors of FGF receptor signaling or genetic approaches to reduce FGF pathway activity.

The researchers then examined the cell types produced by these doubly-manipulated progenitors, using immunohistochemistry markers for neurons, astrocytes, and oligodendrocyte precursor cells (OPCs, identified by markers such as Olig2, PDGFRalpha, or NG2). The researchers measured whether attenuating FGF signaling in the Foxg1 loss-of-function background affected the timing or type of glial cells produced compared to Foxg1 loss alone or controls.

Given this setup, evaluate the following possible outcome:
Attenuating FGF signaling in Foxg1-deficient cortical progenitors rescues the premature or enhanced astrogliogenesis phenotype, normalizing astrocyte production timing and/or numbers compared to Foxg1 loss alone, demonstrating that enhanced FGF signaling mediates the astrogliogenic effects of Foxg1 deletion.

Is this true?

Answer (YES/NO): NO